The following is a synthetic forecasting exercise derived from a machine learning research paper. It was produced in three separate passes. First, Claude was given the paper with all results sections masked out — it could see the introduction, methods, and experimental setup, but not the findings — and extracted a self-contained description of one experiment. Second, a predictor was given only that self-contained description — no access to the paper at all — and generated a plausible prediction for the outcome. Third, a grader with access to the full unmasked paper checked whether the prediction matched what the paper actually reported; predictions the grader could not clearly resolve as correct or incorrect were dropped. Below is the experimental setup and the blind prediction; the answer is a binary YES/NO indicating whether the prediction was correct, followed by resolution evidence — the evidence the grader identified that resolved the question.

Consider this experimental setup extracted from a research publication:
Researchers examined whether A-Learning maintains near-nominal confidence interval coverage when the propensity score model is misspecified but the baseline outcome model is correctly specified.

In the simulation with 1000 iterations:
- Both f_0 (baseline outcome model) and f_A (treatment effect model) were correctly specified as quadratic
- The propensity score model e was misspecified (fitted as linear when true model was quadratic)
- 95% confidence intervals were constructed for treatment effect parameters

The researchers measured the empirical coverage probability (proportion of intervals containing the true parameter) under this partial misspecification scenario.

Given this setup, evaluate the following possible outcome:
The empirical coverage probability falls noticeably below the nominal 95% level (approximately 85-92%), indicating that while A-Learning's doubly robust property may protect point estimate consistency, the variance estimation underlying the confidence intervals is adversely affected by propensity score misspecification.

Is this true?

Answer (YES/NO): NO